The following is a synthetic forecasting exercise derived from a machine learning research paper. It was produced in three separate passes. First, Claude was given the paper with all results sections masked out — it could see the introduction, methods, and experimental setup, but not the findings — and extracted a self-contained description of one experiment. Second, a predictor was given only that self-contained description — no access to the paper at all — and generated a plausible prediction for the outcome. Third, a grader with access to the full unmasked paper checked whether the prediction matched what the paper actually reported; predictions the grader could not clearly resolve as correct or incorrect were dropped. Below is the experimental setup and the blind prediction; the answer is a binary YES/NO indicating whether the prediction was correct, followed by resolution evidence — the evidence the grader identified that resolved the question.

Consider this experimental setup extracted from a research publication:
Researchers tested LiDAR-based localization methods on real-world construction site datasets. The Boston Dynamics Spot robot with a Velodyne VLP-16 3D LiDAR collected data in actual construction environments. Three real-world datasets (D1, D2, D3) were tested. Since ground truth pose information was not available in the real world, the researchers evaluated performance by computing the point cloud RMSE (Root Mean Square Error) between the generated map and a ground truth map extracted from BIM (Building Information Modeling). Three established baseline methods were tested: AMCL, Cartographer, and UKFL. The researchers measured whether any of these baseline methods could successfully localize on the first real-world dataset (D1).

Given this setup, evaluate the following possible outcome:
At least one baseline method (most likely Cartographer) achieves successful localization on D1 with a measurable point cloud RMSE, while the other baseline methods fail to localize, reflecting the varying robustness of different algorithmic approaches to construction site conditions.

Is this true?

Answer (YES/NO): NO